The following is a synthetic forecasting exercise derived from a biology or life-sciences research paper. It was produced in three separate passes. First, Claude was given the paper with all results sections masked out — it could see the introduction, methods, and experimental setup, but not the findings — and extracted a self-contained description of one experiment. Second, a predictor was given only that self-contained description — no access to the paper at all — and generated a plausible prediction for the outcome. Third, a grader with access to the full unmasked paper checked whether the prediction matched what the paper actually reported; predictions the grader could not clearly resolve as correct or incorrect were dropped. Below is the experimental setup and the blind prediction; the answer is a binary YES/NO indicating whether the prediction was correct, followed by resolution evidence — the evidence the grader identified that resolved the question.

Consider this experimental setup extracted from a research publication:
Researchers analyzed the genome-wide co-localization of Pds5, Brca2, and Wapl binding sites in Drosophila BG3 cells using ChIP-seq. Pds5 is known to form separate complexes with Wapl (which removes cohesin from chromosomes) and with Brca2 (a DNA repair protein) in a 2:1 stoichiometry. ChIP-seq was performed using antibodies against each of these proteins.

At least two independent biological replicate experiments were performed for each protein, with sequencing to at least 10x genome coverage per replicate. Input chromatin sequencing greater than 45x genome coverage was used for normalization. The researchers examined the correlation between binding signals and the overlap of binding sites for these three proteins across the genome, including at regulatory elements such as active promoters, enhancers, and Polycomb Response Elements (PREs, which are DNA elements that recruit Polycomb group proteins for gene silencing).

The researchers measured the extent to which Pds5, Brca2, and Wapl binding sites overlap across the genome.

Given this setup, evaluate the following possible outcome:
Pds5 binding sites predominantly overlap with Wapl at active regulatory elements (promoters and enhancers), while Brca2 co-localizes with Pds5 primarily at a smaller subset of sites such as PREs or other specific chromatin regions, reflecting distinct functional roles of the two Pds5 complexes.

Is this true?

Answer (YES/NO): NO